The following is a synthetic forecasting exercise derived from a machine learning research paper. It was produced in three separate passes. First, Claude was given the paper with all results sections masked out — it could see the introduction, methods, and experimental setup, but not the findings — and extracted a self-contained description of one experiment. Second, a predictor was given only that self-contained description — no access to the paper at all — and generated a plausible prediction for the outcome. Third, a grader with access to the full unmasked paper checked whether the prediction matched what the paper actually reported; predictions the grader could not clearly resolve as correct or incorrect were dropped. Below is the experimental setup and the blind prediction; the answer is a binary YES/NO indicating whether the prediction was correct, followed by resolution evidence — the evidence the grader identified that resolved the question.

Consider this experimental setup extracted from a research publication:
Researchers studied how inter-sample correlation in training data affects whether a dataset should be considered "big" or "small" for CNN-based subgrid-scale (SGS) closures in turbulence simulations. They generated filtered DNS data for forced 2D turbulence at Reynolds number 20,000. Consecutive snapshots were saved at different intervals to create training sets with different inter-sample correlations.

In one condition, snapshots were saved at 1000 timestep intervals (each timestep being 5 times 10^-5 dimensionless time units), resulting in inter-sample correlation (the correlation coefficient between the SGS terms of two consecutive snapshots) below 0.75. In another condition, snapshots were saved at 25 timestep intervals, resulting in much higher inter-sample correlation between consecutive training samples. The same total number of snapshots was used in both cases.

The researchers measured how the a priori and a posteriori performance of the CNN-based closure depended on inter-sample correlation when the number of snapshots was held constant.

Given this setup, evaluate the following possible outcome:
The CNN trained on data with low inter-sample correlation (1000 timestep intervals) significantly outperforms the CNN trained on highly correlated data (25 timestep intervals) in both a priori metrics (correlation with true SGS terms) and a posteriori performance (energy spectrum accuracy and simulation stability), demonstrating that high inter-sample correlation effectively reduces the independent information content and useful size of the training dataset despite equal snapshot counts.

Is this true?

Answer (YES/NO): NO